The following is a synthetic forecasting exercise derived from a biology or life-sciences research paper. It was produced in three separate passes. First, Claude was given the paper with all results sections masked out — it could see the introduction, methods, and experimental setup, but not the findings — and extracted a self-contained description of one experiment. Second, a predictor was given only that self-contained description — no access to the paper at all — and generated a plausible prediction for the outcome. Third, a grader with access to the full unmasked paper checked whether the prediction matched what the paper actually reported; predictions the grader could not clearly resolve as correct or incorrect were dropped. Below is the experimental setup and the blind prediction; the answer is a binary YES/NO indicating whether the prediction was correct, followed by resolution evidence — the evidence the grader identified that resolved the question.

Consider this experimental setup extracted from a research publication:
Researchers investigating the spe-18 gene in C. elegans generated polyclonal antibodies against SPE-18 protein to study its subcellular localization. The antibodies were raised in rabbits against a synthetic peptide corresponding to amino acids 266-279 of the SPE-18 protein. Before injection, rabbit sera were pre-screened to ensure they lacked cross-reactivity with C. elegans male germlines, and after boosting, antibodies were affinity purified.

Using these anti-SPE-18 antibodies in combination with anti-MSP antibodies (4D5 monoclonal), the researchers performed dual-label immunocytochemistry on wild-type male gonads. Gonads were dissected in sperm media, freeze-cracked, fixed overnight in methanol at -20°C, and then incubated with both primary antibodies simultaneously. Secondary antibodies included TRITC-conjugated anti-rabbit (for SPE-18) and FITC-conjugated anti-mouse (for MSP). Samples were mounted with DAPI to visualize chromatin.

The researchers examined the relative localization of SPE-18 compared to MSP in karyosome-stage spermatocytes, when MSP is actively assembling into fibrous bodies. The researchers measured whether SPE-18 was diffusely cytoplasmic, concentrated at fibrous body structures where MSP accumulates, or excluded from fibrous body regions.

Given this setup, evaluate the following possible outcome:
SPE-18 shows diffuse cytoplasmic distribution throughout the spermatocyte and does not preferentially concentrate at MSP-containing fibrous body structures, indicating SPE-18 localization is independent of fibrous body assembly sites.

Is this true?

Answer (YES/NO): NO